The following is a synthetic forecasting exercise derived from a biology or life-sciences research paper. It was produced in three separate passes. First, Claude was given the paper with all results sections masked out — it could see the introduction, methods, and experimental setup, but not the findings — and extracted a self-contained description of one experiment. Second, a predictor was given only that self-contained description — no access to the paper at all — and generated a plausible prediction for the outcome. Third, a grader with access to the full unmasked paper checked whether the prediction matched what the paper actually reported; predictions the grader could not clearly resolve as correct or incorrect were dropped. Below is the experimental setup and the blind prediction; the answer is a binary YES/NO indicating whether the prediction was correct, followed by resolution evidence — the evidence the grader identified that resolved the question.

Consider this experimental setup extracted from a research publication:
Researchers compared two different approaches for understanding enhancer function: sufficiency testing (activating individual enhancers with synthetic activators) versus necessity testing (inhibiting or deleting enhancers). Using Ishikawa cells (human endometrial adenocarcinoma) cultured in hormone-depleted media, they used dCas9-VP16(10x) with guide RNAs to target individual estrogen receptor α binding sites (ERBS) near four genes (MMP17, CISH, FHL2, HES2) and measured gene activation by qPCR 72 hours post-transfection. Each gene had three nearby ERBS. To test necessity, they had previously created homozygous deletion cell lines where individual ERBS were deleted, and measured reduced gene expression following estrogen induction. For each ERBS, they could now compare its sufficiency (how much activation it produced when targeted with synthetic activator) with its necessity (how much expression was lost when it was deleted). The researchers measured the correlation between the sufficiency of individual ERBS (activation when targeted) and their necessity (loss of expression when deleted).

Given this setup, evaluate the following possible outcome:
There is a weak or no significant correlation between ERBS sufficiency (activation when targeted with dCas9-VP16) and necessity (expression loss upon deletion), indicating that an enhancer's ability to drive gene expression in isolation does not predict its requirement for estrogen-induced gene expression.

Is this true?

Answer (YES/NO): NO